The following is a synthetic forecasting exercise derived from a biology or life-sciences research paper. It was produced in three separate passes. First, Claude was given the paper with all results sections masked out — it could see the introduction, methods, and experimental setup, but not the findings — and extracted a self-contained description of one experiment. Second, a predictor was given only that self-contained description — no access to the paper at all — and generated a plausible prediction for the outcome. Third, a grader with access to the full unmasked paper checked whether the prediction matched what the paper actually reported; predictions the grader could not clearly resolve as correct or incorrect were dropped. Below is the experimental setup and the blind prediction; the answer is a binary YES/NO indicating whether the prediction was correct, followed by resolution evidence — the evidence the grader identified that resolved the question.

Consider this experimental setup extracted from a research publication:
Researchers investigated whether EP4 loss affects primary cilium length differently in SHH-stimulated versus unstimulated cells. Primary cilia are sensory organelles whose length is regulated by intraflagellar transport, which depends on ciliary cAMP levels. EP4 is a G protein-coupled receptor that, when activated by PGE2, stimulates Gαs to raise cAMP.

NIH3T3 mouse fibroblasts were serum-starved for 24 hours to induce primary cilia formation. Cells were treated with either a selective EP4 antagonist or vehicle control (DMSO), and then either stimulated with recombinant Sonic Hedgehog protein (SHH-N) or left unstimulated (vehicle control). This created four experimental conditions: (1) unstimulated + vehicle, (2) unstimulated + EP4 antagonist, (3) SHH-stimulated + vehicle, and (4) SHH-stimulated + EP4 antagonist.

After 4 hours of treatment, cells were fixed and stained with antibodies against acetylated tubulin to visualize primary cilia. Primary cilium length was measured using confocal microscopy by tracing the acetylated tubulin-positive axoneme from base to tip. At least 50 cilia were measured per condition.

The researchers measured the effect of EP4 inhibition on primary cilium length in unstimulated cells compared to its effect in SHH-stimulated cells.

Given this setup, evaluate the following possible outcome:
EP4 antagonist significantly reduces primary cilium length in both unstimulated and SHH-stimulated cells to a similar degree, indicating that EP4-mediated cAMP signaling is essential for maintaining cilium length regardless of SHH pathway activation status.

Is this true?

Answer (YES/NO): NO